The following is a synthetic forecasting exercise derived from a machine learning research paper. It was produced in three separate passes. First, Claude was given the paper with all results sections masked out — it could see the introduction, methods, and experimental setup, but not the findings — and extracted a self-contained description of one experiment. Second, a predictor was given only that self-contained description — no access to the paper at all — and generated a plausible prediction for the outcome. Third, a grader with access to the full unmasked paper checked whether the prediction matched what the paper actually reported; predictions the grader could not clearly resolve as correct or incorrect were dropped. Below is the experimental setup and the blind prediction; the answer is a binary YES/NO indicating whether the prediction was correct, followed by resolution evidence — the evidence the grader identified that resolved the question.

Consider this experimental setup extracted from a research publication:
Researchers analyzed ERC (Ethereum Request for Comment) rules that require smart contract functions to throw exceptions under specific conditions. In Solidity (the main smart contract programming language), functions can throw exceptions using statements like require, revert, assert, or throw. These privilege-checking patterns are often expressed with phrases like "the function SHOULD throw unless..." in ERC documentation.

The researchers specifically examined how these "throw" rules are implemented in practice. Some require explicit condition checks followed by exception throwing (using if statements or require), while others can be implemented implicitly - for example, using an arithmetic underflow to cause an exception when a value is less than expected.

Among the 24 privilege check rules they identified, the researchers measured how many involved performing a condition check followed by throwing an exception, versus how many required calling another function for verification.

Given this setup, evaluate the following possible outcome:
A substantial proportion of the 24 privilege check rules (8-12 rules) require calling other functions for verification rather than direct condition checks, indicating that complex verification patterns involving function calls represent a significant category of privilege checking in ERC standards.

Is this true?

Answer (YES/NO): NO